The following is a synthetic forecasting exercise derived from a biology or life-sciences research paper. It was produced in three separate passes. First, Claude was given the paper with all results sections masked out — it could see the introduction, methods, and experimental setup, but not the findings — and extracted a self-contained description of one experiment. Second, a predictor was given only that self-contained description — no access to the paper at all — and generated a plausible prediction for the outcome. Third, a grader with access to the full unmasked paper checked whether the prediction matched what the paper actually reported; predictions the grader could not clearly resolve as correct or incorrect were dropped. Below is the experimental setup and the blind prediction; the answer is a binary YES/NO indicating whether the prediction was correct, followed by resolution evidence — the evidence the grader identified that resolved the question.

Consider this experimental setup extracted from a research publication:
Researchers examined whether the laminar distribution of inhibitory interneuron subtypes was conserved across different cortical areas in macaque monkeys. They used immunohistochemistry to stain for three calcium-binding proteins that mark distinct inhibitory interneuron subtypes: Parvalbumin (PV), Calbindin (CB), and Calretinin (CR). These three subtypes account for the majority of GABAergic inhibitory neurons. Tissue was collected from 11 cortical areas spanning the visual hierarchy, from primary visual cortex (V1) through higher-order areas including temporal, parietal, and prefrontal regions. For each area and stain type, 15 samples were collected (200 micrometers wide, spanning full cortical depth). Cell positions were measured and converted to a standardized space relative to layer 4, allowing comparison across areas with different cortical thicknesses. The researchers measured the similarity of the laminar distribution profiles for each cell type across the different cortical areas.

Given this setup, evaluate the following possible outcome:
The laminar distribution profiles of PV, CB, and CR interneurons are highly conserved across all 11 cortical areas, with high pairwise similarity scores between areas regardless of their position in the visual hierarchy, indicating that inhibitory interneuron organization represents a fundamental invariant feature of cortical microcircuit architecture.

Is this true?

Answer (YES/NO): NO